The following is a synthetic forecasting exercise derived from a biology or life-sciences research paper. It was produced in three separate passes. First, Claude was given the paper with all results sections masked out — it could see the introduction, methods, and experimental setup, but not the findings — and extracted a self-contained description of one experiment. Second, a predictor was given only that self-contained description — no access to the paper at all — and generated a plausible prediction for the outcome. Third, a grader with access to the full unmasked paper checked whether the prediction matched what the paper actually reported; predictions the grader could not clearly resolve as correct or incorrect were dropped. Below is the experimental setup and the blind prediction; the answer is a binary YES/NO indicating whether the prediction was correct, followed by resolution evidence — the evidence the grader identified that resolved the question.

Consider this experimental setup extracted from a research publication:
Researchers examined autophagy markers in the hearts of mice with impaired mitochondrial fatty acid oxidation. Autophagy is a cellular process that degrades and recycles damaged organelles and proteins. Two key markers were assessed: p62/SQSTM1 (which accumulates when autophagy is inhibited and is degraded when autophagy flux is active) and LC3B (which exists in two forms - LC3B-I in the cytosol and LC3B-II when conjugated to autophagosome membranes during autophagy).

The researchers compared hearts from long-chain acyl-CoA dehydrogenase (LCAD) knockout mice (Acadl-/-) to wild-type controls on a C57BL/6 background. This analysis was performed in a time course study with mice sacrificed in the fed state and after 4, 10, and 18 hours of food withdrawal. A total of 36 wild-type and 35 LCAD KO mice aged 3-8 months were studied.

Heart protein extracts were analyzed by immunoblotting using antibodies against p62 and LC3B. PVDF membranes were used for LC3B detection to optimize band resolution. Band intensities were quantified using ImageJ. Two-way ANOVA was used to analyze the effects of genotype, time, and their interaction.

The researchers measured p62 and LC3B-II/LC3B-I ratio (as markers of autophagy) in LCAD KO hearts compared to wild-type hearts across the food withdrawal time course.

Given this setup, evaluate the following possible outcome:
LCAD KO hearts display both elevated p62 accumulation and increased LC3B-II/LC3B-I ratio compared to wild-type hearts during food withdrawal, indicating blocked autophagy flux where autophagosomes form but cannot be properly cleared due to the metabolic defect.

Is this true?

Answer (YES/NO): NO